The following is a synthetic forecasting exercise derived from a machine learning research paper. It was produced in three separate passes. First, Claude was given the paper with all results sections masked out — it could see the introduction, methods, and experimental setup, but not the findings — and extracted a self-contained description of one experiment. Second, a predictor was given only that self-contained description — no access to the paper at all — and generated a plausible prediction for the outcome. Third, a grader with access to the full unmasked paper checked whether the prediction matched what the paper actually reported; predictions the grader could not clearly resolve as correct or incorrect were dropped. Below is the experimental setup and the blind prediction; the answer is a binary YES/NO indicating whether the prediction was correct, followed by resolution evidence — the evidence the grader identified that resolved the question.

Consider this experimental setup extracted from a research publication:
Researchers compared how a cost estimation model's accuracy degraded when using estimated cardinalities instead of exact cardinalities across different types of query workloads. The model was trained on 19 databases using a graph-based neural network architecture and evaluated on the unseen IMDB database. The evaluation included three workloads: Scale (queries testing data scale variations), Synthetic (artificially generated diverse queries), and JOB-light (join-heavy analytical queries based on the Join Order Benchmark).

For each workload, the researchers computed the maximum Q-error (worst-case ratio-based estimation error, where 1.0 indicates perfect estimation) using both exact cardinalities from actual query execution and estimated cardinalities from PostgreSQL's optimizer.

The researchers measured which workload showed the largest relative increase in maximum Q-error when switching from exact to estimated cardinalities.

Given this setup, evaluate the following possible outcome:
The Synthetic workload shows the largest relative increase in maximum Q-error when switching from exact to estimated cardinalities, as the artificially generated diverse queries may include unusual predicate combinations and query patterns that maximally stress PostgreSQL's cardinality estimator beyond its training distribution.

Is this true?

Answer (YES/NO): NO